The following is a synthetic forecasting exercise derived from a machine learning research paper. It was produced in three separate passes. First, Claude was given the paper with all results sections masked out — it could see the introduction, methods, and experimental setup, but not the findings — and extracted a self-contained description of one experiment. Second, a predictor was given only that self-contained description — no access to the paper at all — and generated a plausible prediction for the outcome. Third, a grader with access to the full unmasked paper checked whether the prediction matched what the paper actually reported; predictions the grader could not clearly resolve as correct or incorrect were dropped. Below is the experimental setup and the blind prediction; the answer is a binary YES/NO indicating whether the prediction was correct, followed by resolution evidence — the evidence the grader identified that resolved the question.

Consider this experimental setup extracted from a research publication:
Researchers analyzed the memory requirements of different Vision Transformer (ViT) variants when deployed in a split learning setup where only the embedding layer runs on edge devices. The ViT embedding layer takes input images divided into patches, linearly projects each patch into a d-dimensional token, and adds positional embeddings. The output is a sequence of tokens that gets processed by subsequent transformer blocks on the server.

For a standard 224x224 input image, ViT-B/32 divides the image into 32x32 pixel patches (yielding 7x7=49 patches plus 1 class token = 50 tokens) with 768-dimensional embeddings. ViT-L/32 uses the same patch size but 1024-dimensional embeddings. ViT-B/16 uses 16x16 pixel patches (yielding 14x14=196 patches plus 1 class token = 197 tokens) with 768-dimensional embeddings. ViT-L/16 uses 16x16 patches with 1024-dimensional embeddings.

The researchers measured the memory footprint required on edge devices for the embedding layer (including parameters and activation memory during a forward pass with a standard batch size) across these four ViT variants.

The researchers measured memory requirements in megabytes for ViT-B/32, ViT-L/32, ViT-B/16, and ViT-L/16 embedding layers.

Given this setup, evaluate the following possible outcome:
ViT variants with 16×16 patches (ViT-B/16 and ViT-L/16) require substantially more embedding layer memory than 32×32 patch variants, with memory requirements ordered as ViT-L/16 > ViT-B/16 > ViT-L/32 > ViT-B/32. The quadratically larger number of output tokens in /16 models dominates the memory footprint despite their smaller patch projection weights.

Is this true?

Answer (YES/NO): YES